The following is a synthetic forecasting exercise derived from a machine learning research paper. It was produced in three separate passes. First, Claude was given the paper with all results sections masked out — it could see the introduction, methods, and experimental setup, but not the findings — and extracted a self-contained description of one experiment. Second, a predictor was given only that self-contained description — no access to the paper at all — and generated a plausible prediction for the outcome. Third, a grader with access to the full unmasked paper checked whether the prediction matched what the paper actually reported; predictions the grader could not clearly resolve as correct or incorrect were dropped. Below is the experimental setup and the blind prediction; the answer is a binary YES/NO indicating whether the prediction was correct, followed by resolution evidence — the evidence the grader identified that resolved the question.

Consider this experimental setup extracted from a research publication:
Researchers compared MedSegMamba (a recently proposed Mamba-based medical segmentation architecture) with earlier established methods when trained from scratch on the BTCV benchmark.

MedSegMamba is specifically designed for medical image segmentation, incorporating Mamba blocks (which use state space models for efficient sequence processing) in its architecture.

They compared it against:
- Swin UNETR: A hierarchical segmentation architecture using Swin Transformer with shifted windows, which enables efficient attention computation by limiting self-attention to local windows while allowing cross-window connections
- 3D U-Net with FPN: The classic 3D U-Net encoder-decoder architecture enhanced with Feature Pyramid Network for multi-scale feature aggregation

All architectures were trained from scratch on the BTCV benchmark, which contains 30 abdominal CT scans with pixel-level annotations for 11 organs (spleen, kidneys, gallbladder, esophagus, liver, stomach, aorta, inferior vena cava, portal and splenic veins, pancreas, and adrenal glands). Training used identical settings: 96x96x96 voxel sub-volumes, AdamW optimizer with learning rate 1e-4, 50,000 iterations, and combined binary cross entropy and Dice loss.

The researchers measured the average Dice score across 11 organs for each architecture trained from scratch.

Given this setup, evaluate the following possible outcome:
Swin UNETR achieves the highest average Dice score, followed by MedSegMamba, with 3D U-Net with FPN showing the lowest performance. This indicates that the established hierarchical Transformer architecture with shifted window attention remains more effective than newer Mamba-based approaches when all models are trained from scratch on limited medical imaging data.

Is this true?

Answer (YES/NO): NO